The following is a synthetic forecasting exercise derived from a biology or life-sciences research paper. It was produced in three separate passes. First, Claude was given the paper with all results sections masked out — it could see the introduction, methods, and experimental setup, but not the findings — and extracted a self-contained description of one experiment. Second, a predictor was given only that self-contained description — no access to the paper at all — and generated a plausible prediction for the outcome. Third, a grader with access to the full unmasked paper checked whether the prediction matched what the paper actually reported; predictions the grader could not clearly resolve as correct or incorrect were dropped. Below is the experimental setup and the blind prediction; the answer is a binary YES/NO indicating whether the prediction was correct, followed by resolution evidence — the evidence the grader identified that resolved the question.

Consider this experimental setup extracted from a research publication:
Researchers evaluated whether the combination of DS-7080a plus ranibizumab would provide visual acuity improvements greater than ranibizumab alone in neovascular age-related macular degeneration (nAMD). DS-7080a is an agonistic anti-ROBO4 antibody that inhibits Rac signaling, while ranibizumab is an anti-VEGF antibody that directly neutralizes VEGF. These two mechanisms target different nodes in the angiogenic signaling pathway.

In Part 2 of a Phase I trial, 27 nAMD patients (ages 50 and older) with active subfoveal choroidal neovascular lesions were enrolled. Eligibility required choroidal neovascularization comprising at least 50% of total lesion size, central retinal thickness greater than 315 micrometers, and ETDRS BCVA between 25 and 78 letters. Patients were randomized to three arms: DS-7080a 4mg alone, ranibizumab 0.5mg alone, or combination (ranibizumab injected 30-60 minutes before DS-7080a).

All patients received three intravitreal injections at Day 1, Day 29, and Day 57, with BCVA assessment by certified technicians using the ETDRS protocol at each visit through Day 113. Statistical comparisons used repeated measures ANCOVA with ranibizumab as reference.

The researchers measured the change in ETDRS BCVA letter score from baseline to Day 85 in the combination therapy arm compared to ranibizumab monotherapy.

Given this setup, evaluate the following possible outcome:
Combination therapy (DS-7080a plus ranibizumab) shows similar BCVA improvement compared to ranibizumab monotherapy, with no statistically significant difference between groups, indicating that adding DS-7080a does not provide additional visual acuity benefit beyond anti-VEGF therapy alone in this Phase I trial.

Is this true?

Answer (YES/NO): NO